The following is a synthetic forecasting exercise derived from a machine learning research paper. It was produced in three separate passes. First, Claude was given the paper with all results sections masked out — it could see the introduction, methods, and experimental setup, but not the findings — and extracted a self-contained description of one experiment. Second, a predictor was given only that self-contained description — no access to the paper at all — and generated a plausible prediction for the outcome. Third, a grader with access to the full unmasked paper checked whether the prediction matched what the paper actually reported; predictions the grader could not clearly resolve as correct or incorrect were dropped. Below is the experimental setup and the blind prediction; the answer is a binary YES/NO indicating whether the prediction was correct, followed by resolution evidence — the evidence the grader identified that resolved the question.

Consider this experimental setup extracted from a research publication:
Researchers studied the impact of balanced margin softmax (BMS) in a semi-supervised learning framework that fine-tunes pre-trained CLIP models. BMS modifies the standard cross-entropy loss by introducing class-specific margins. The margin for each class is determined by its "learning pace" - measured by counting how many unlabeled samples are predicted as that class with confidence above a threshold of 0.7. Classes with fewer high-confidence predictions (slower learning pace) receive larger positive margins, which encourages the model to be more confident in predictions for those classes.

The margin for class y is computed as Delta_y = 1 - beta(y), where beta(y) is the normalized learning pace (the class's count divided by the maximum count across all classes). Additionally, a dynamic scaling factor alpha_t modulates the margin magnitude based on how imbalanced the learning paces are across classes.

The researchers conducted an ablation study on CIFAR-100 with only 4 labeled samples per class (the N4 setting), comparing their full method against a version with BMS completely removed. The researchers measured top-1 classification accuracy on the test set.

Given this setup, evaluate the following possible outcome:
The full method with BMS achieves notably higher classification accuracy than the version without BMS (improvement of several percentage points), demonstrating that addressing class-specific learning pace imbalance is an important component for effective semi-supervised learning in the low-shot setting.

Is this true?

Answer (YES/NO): YES